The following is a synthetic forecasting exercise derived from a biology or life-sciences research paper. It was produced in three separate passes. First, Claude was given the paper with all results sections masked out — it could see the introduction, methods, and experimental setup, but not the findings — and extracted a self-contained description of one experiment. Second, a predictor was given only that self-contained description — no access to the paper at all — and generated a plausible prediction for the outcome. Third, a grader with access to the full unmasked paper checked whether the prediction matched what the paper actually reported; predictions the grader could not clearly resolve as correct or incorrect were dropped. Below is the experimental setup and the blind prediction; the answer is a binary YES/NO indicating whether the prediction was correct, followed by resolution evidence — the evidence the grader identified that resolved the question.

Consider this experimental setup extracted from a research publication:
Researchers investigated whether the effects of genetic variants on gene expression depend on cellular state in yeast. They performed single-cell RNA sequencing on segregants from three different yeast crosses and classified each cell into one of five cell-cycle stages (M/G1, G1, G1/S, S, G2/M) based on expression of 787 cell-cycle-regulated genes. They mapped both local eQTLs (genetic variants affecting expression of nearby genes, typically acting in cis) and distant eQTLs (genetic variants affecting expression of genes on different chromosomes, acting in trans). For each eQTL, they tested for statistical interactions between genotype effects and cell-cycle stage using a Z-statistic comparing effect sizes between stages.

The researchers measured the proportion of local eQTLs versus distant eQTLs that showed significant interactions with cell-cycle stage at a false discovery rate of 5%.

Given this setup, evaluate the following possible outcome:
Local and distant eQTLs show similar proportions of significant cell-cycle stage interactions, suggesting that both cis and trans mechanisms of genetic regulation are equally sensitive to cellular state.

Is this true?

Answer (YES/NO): NO